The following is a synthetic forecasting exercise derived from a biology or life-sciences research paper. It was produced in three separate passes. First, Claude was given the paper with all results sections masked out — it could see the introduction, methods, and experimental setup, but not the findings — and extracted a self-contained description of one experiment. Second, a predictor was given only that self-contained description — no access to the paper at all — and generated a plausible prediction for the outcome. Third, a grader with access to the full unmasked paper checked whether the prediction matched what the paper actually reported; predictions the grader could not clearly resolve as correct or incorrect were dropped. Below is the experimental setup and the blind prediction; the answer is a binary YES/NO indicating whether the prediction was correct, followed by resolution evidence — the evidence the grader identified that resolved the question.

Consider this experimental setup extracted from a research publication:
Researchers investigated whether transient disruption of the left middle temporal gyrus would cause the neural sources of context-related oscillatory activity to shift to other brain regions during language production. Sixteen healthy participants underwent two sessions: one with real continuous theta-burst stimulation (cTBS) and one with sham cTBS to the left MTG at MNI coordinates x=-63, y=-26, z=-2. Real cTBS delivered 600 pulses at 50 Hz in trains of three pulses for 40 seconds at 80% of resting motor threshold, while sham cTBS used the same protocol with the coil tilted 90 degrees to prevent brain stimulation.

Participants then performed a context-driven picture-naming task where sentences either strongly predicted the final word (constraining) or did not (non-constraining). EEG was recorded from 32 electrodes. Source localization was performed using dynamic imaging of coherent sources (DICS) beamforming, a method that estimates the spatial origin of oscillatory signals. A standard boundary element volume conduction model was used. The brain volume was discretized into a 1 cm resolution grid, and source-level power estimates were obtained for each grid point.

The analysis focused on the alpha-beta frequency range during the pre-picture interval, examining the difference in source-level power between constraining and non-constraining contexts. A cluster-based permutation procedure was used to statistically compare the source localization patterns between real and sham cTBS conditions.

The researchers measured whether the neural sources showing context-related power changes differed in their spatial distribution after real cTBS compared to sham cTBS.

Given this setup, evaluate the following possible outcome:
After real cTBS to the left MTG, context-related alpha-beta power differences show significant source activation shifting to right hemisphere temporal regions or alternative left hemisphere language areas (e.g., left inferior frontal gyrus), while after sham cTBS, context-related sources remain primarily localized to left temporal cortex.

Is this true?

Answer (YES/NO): NO